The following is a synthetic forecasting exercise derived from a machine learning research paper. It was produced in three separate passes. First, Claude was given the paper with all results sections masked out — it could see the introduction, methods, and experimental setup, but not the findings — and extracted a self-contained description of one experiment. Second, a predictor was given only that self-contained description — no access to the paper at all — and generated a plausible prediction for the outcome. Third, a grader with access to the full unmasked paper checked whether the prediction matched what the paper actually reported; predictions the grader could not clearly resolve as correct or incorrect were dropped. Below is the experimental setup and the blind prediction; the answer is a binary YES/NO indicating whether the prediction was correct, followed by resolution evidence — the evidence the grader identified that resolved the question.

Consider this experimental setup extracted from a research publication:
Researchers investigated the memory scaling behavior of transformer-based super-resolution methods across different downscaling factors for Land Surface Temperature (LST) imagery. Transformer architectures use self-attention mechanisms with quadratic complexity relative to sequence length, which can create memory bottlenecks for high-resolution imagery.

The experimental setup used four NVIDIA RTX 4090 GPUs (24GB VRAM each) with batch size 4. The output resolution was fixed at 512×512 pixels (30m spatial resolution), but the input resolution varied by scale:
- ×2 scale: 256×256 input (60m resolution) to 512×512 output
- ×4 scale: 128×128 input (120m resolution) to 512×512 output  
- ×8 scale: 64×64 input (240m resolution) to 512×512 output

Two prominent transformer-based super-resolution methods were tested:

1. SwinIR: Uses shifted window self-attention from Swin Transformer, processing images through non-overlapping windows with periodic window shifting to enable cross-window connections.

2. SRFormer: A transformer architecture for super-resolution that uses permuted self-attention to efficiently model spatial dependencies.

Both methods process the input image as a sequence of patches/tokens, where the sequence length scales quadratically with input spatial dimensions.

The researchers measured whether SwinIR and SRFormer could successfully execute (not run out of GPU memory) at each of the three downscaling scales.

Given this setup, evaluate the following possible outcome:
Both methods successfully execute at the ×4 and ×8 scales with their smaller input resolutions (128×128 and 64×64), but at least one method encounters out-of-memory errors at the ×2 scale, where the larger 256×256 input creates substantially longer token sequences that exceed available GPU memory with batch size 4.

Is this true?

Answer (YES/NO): YES